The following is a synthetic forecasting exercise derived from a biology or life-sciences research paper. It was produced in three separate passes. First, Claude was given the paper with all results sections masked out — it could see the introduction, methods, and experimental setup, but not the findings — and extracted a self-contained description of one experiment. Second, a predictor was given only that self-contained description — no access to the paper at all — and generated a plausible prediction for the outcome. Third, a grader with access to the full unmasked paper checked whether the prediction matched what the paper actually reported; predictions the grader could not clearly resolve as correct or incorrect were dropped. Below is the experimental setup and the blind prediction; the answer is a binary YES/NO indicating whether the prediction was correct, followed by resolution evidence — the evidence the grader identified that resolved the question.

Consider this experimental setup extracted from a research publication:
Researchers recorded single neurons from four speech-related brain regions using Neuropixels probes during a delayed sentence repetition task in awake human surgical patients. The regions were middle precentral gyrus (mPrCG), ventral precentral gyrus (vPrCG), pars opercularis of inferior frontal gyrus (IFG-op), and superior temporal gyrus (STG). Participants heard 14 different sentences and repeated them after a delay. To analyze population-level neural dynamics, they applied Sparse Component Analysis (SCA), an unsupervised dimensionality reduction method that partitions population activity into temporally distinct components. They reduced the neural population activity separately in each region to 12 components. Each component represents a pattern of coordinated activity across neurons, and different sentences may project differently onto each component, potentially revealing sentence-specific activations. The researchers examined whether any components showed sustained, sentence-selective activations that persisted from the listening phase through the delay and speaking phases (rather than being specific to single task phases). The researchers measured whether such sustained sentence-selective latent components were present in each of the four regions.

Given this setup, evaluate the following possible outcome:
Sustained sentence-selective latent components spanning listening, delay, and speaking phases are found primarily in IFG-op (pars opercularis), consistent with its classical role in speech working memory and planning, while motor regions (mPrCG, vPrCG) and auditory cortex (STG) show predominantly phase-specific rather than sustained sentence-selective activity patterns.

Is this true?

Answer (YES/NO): NO